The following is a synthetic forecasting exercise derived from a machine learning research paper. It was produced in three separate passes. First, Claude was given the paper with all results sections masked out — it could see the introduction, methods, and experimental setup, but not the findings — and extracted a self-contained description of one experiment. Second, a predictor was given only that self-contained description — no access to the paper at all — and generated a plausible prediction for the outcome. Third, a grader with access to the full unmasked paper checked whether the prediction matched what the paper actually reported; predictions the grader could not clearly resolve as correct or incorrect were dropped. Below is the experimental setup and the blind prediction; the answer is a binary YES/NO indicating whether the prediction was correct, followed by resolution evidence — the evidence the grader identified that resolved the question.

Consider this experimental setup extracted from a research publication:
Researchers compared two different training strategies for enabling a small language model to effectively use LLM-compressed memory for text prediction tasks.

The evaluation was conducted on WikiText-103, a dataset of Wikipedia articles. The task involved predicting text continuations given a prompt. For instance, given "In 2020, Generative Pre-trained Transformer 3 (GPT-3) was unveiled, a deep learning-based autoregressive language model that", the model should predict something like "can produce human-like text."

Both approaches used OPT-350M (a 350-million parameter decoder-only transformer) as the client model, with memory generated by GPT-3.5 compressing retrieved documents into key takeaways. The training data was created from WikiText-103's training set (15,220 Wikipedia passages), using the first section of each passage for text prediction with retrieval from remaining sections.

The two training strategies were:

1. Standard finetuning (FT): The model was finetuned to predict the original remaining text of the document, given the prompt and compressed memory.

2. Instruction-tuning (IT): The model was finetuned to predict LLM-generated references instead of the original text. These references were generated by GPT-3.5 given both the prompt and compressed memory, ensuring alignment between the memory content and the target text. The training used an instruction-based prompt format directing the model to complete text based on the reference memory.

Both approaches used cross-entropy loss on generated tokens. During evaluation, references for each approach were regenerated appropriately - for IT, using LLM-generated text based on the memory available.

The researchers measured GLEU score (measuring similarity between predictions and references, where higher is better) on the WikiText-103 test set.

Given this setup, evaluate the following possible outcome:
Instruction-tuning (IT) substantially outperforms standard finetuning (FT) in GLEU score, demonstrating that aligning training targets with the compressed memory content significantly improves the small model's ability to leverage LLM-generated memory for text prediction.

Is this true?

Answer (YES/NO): YES